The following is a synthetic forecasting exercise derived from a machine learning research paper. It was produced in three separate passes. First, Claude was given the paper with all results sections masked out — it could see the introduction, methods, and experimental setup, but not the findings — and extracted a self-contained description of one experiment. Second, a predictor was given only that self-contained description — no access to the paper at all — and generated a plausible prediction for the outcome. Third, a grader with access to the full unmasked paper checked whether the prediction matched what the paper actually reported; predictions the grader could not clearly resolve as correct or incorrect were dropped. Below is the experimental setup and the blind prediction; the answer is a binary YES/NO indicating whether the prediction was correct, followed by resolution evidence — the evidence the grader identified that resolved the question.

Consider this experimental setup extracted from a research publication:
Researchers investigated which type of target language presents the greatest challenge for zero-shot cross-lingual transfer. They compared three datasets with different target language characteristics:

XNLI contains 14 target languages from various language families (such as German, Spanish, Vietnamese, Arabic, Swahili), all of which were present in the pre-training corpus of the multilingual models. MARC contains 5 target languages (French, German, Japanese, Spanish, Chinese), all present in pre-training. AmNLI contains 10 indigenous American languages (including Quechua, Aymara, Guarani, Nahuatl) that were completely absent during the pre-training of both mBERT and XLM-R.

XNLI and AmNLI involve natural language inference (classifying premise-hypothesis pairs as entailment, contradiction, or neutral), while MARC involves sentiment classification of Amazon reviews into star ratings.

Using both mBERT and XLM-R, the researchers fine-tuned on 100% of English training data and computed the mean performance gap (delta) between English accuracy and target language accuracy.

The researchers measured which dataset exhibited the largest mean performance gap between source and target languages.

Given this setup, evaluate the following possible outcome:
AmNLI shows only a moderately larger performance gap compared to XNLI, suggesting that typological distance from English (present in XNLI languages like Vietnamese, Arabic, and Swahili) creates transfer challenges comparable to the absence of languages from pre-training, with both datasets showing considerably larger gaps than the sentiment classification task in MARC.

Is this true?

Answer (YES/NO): NO